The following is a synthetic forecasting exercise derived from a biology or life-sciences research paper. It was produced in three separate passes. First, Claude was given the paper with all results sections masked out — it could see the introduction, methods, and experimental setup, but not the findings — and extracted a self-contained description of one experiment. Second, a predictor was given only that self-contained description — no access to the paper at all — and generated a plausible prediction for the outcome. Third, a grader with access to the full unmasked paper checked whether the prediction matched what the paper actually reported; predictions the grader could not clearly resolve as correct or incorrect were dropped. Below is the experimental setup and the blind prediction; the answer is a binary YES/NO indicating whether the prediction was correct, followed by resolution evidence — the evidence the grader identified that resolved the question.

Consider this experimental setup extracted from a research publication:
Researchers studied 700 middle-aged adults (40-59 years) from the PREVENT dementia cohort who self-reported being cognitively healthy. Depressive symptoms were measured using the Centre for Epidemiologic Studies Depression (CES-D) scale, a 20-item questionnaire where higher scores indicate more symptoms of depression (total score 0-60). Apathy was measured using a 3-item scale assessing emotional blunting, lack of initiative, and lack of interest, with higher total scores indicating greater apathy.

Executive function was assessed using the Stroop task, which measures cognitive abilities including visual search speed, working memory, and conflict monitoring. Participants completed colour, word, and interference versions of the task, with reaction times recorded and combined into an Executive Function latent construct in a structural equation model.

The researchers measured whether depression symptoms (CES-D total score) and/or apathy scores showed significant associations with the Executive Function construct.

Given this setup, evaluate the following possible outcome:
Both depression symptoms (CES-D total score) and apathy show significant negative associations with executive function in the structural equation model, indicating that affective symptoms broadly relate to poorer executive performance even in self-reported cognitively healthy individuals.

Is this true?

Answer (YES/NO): NO